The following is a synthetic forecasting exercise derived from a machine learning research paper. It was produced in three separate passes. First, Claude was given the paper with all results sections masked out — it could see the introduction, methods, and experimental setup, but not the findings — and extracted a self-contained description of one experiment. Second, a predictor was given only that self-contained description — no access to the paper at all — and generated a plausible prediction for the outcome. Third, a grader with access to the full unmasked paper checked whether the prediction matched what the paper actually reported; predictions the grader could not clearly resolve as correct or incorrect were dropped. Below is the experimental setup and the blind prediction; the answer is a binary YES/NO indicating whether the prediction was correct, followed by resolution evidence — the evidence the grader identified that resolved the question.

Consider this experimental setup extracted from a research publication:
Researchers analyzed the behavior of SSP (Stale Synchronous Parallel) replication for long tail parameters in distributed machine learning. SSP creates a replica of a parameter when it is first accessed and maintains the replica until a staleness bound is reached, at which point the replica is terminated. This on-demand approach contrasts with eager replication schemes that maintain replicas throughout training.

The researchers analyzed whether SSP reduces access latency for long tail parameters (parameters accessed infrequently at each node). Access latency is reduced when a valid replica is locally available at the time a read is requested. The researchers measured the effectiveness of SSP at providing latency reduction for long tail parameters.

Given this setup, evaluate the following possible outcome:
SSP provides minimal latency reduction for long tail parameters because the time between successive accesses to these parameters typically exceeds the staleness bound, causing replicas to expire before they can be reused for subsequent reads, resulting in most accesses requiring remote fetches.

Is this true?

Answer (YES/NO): YES